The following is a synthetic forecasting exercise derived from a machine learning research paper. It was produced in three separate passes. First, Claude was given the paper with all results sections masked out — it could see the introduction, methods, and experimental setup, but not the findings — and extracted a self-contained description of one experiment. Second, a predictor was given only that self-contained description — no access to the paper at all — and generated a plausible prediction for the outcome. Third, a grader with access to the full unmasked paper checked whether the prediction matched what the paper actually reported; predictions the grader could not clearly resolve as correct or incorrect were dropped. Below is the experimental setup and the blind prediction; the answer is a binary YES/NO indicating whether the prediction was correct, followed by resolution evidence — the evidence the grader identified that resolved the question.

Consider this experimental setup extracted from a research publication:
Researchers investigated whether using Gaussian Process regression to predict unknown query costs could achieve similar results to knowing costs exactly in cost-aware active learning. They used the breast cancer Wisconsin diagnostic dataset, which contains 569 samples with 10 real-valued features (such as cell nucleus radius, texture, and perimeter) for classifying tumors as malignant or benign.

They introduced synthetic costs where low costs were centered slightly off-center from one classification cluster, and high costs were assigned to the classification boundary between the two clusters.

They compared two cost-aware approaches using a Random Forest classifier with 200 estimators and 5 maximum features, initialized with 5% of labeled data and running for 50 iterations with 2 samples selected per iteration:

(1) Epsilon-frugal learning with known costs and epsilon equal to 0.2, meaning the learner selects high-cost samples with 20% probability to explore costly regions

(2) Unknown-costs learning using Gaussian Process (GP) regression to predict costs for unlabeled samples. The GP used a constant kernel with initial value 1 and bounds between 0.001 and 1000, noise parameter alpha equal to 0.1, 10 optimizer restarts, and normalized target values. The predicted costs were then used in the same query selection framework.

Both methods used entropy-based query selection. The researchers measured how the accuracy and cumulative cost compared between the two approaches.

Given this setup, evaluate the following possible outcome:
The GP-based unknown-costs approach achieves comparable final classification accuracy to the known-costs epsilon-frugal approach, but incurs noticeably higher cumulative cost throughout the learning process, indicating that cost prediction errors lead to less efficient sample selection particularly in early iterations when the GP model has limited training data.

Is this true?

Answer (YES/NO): NO